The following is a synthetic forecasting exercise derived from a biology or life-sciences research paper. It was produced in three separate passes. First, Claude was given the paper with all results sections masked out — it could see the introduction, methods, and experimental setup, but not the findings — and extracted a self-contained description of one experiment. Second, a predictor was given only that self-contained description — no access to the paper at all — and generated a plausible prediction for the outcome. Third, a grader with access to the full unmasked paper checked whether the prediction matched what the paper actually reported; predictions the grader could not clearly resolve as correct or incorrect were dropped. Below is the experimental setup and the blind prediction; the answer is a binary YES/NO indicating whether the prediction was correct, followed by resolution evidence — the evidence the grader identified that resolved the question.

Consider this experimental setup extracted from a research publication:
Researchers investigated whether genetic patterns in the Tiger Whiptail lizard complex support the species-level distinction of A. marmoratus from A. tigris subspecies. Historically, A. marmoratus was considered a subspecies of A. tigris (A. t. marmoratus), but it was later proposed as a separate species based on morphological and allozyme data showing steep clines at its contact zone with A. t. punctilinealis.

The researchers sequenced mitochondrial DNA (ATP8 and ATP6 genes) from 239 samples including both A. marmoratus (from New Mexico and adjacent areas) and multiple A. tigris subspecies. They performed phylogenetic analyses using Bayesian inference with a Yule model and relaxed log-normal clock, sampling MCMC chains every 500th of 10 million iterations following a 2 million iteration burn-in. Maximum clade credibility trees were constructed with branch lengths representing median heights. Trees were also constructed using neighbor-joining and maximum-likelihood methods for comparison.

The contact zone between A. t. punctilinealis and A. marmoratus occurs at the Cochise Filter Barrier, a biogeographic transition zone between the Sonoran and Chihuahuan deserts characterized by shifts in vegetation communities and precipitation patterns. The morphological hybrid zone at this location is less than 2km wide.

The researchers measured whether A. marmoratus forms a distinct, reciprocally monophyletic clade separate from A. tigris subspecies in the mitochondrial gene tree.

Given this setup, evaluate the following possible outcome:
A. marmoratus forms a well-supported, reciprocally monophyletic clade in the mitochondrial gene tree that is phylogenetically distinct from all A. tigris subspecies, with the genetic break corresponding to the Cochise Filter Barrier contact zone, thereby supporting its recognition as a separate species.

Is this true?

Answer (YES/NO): YES